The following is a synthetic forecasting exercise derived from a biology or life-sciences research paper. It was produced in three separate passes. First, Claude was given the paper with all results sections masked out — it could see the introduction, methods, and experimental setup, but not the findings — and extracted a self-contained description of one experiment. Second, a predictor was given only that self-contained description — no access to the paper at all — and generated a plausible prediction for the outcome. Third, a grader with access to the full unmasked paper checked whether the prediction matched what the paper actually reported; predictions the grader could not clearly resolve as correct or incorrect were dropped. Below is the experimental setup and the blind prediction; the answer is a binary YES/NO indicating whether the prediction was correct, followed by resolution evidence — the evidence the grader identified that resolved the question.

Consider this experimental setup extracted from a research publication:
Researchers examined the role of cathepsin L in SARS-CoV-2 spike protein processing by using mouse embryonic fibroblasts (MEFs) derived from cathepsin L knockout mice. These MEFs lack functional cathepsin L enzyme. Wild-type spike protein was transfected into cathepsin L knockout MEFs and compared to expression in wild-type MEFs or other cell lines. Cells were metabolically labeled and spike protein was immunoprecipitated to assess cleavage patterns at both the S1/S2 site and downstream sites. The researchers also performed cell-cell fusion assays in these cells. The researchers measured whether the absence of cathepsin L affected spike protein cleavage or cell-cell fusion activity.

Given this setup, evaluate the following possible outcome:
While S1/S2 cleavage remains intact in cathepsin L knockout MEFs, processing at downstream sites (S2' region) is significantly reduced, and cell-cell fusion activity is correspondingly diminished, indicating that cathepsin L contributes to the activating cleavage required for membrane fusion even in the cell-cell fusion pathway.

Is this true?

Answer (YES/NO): NO